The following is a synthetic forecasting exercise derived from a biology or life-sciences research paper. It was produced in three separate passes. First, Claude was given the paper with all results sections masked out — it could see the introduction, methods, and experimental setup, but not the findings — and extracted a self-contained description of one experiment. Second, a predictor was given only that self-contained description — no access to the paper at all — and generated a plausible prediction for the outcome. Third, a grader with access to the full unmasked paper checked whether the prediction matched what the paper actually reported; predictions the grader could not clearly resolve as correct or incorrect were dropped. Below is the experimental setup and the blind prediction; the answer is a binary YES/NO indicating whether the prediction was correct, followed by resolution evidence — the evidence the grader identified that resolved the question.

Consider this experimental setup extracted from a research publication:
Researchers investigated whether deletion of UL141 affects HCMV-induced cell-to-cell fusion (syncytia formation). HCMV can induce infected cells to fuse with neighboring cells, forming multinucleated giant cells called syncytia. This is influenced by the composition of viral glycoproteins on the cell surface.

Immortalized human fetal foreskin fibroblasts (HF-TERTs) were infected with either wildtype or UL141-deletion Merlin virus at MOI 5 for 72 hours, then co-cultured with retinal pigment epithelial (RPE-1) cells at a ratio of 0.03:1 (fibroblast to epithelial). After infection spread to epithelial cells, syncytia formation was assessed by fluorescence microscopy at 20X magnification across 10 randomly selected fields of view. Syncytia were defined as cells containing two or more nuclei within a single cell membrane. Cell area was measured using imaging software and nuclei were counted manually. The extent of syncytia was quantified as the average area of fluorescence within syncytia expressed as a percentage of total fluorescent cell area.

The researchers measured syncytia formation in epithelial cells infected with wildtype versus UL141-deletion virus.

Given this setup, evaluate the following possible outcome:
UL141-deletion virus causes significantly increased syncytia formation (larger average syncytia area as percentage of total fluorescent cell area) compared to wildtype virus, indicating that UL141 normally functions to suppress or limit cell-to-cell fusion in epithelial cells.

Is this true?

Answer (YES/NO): YES